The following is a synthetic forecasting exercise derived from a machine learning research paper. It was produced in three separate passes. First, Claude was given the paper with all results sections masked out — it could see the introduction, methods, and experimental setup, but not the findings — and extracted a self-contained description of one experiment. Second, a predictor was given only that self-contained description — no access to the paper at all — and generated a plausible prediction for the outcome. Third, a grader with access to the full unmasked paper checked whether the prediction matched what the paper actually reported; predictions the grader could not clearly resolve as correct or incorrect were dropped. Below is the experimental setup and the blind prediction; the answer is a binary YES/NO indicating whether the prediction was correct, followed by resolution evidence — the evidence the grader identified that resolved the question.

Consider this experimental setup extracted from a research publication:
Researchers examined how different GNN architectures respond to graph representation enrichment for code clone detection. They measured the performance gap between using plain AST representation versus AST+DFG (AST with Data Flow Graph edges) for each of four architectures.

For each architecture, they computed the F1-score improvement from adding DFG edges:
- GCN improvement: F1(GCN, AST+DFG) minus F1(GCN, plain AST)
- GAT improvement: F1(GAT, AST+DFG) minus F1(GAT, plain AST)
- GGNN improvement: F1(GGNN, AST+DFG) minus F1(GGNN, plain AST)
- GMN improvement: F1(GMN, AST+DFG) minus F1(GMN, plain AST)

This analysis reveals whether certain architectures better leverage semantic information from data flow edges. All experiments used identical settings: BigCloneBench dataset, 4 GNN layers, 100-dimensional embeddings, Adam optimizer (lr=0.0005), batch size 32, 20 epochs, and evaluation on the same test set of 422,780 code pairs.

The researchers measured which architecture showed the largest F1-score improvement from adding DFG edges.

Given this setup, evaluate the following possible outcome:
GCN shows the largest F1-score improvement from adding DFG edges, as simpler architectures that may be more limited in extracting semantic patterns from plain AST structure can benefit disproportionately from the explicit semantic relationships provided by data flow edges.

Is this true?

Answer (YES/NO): NO